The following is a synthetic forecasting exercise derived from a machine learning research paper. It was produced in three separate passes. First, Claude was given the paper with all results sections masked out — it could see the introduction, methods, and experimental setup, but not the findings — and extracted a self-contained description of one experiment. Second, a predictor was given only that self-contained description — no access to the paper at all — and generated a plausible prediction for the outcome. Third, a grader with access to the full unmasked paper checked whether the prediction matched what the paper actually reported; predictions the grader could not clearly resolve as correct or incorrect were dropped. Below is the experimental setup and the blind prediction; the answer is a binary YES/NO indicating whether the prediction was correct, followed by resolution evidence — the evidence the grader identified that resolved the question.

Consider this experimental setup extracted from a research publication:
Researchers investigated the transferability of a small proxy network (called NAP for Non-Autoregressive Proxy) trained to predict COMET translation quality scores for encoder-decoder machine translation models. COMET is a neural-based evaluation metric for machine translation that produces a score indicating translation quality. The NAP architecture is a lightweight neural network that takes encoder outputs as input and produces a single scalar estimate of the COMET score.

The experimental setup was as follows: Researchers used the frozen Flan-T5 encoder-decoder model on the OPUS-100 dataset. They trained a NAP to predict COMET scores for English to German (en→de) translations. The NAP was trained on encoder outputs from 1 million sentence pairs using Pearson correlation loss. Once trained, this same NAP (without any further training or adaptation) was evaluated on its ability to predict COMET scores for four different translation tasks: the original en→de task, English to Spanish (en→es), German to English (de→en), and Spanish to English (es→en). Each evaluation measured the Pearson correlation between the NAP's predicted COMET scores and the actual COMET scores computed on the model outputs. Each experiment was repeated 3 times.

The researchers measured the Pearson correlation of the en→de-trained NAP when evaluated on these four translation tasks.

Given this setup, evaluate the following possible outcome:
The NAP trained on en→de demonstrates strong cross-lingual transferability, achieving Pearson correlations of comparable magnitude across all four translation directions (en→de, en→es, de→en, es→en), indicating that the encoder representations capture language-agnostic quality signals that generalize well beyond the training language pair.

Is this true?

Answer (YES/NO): NO